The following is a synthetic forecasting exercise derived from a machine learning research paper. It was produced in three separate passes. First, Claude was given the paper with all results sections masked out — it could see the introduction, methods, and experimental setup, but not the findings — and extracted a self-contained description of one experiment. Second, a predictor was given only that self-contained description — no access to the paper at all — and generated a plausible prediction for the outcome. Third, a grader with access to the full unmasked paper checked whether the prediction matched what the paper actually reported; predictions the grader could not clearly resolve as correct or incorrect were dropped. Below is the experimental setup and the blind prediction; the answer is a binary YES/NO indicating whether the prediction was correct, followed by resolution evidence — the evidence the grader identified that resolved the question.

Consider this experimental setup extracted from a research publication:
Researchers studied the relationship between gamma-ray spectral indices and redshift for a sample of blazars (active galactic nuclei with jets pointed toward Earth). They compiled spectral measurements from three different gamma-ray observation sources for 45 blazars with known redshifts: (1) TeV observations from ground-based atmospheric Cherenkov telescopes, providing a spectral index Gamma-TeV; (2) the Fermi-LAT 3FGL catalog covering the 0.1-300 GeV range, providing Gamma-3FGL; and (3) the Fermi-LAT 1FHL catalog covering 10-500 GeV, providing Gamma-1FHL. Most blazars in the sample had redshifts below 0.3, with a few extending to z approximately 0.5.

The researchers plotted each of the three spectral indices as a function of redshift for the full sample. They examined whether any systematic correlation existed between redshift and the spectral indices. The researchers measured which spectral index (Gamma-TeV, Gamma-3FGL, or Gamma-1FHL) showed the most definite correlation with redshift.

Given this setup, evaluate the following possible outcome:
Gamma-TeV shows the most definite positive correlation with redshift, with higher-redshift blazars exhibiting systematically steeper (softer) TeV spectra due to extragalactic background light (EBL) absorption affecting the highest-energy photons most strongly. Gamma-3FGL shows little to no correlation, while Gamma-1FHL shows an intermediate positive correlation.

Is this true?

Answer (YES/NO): NO